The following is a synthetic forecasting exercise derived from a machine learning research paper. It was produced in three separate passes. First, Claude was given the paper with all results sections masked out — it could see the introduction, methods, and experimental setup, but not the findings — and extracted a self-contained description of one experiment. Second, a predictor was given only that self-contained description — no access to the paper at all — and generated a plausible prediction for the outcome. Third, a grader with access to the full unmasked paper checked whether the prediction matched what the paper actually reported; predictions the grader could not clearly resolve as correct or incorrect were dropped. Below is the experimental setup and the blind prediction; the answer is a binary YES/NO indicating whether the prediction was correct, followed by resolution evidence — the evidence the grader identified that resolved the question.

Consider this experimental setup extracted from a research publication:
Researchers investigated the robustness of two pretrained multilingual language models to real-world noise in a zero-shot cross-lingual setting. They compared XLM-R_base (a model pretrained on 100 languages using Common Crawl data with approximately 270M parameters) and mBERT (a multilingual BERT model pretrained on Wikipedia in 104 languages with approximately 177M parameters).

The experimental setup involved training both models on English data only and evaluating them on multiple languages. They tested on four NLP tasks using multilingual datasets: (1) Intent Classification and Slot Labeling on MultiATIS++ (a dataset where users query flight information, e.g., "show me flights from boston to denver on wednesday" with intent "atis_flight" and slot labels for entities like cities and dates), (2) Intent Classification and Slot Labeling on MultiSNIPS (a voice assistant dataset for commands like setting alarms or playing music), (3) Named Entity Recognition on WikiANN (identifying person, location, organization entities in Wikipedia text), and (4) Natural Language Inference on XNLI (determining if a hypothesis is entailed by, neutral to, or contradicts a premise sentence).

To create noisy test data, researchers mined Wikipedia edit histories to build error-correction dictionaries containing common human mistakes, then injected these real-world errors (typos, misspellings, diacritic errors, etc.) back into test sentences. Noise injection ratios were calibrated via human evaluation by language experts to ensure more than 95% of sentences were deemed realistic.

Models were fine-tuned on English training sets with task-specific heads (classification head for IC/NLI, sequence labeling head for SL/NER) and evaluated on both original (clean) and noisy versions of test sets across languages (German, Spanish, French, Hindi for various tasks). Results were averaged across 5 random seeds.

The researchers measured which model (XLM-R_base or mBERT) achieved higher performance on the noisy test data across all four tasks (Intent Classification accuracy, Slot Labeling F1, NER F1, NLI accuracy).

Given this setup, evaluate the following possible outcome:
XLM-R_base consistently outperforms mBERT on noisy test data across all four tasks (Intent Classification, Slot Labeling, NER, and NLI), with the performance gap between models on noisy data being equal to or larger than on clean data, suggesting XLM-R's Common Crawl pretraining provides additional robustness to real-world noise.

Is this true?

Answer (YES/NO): NO